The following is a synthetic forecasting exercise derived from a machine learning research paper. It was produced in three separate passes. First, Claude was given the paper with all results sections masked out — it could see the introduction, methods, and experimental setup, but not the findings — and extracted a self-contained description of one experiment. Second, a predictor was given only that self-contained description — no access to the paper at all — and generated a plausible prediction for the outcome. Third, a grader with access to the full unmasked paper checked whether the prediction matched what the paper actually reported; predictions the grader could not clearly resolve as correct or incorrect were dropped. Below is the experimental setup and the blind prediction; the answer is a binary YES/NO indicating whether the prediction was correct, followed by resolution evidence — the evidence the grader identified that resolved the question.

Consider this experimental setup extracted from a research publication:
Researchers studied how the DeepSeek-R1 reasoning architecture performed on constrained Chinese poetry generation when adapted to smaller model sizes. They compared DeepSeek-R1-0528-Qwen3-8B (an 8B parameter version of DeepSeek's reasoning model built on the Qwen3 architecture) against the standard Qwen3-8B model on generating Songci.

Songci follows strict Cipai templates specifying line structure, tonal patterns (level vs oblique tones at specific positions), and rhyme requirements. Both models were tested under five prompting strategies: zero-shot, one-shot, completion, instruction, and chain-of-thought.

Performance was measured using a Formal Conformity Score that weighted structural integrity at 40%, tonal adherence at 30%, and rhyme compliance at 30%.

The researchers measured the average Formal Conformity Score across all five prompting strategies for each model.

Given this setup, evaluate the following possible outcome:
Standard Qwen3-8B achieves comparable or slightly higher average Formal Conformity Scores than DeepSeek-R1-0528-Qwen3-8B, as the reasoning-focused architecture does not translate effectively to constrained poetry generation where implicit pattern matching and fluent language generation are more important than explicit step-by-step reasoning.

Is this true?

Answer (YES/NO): NO